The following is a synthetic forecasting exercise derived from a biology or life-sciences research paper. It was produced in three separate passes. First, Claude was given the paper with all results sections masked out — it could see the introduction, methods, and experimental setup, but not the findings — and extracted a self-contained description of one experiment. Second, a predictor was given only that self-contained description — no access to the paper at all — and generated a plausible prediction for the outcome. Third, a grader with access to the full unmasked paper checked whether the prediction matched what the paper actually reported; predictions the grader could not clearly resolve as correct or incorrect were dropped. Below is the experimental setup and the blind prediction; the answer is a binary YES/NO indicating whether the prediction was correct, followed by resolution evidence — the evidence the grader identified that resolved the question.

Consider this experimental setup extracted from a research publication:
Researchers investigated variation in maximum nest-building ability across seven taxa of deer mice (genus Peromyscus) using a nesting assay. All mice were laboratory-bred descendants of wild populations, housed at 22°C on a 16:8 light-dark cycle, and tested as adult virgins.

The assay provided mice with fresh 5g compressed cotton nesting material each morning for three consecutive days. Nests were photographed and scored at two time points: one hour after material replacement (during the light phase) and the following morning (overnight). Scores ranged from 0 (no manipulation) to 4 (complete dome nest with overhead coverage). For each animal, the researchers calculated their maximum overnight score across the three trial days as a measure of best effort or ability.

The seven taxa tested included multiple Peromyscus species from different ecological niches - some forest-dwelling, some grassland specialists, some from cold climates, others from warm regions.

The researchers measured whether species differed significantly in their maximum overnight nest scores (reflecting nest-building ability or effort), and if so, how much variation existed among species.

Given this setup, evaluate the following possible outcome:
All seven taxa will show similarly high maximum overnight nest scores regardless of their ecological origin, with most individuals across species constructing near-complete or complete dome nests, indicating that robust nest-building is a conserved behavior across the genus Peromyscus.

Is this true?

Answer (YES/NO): NO